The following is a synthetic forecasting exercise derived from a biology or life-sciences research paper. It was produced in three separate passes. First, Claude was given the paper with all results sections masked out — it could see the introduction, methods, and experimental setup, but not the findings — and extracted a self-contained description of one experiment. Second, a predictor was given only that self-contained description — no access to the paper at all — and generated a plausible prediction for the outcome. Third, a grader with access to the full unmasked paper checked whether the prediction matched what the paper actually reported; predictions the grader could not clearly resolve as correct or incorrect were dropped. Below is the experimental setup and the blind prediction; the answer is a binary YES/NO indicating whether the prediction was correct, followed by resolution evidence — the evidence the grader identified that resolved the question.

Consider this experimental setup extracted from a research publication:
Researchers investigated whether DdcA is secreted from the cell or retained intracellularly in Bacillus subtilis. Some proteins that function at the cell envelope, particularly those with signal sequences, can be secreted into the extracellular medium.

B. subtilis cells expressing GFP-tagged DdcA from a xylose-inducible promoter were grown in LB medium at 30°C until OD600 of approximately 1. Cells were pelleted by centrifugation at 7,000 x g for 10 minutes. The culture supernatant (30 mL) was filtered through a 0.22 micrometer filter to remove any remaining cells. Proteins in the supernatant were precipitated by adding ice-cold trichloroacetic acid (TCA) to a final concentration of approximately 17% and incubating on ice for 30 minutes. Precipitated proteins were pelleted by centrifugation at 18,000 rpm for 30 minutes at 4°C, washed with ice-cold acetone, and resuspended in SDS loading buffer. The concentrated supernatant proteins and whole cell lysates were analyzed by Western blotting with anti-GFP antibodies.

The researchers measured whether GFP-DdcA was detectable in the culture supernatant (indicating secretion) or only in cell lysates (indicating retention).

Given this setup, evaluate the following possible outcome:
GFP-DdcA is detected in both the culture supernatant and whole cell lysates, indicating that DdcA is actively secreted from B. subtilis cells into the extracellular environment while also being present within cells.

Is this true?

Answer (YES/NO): NO